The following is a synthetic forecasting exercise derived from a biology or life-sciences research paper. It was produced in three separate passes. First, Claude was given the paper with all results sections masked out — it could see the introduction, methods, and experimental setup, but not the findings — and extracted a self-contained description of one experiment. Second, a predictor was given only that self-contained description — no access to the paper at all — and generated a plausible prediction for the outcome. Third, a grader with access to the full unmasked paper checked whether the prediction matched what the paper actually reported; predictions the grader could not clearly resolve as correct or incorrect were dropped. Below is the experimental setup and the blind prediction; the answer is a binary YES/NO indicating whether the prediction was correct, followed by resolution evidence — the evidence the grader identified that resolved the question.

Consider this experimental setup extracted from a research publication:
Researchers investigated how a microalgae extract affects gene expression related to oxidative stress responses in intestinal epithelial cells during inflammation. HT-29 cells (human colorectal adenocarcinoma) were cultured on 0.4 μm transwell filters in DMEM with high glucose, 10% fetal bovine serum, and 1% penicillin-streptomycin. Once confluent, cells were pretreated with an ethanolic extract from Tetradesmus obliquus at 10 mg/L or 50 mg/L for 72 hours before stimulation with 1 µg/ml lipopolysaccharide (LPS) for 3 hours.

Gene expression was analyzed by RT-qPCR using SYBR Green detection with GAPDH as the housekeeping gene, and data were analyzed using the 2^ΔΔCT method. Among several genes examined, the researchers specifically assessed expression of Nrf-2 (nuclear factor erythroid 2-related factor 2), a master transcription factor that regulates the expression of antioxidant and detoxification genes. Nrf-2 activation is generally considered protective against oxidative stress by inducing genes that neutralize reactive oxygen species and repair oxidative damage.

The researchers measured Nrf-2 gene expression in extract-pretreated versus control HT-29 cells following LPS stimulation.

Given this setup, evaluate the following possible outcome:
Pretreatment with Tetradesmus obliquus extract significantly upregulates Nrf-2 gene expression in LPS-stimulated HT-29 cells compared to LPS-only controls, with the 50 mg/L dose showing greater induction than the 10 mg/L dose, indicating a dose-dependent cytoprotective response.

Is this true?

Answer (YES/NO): NO